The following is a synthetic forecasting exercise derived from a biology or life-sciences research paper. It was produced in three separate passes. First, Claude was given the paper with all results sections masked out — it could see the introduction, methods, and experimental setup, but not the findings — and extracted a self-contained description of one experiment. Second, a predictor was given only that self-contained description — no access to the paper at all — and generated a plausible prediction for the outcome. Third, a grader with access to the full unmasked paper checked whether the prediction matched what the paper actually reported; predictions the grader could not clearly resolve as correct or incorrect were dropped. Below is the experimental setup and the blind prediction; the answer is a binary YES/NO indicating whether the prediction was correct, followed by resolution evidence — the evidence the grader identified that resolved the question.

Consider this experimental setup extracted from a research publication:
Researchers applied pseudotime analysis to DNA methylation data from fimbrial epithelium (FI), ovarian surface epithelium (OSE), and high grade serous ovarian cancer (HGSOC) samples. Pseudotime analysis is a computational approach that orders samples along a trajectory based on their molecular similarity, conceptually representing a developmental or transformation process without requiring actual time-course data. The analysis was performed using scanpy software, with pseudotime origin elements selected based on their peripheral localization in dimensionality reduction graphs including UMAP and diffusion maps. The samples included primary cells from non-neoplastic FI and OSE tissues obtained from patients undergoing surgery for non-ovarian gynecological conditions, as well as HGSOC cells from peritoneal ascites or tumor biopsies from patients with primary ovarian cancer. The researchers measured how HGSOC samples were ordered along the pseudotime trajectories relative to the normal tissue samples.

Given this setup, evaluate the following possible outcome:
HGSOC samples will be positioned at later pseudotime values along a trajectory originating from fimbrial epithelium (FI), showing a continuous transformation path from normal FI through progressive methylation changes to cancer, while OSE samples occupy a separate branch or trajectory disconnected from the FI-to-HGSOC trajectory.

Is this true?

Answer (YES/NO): NO